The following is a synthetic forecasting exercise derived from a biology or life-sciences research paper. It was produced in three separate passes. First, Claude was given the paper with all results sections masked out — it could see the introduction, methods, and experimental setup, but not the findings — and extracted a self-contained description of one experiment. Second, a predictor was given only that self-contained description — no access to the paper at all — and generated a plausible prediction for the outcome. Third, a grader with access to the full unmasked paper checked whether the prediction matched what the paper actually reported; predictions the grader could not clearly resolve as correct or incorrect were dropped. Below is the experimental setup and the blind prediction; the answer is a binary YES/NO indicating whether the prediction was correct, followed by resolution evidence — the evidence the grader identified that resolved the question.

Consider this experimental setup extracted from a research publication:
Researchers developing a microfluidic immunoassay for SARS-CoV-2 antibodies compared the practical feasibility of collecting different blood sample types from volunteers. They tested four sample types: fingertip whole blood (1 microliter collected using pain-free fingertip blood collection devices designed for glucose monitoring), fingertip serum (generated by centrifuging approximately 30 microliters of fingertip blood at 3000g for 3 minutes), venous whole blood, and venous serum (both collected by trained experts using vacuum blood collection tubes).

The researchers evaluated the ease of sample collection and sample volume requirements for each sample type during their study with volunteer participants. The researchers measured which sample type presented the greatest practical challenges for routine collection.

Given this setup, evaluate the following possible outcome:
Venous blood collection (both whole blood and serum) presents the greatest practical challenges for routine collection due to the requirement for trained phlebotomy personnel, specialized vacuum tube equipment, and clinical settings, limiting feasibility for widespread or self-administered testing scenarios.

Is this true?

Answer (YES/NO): NO